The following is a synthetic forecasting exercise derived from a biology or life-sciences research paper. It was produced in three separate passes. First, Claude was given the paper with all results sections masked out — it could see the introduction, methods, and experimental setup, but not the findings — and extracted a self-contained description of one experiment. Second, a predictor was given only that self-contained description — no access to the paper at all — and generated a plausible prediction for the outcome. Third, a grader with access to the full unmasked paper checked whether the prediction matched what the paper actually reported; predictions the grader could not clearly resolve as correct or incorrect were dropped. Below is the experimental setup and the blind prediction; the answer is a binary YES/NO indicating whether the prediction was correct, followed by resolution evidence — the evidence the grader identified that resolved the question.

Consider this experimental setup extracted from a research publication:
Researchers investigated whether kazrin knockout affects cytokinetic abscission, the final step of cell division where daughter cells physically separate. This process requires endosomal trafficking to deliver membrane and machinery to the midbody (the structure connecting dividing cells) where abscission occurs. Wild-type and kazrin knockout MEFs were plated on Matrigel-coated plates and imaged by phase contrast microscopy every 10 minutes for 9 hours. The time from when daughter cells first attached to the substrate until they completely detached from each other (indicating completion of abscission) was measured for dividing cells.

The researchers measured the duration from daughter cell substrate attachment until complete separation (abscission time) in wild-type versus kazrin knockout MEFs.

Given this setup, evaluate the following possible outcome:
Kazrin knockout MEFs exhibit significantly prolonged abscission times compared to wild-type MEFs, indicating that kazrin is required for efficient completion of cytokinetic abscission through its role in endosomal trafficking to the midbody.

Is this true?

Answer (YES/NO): YES